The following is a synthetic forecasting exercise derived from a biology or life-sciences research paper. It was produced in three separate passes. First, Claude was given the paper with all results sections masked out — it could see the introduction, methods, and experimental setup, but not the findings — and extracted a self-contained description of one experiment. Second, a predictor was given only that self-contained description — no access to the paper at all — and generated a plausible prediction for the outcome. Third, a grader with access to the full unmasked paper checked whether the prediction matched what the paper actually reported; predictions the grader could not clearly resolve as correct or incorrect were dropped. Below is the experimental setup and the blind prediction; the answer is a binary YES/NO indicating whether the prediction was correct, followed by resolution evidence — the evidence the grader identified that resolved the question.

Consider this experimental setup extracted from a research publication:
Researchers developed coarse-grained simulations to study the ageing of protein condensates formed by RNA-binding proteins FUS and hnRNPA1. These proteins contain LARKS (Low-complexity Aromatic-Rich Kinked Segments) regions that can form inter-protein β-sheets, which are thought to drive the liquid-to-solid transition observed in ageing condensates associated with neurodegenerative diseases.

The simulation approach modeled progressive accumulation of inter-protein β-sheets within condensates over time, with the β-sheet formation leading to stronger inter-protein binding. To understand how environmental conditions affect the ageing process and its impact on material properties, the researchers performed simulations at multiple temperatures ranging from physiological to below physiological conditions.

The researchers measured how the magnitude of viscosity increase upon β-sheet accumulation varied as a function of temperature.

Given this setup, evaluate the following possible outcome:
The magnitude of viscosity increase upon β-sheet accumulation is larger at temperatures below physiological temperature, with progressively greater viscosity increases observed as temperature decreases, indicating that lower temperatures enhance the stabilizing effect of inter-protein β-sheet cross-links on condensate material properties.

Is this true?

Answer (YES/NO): YES